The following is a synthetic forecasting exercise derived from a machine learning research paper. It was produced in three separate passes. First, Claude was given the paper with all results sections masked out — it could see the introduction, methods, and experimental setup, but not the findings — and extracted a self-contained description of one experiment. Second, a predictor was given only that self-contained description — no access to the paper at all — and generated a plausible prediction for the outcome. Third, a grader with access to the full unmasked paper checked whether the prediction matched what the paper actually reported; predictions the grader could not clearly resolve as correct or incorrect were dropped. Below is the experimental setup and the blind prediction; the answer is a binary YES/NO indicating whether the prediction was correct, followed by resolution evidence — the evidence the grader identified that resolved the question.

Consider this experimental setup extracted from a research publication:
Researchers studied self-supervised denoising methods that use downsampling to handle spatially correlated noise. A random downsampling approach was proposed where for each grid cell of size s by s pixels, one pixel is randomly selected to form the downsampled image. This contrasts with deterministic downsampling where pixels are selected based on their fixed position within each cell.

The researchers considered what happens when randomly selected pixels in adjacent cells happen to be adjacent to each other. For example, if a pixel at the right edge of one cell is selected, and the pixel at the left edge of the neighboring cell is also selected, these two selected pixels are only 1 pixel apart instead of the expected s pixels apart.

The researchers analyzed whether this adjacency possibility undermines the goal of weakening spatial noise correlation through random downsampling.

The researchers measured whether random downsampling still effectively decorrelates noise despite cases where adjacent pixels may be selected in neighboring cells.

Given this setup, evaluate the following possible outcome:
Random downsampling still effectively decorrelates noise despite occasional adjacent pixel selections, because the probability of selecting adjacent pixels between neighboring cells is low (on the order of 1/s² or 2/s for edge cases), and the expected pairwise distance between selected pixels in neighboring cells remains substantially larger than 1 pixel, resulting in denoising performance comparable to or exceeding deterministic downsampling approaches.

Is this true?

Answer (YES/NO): YES